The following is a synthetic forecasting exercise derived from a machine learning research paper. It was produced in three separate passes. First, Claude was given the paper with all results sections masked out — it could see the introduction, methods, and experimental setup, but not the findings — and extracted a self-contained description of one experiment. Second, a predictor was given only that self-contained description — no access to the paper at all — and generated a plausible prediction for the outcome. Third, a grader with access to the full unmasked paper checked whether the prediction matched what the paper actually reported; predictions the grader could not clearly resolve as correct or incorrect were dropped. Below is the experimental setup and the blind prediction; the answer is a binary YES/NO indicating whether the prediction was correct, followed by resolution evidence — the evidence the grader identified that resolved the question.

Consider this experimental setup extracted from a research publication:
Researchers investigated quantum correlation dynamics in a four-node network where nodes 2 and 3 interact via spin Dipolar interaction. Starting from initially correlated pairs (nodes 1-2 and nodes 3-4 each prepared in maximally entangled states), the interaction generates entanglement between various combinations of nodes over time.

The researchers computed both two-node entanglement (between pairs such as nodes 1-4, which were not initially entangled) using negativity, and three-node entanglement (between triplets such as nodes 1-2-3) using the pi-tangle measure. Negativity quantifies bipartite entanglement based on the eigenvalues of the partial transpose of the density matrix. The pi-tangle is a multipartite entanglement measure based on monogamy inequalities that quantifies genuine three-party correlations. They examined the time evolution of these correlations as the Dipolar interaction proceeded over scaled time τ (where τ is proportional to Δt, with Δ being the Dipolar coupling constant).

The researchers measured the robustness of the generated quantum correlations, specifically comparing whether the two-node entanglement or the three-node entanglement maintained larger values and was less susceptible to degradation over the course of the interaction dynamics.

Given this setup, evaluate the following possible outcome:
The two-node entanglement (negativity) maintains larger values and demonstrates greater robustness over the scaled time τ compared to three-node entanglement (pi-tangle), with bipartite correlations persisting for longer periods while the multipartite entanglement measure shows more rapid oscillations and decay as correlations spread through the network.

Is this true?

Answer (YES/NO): NO